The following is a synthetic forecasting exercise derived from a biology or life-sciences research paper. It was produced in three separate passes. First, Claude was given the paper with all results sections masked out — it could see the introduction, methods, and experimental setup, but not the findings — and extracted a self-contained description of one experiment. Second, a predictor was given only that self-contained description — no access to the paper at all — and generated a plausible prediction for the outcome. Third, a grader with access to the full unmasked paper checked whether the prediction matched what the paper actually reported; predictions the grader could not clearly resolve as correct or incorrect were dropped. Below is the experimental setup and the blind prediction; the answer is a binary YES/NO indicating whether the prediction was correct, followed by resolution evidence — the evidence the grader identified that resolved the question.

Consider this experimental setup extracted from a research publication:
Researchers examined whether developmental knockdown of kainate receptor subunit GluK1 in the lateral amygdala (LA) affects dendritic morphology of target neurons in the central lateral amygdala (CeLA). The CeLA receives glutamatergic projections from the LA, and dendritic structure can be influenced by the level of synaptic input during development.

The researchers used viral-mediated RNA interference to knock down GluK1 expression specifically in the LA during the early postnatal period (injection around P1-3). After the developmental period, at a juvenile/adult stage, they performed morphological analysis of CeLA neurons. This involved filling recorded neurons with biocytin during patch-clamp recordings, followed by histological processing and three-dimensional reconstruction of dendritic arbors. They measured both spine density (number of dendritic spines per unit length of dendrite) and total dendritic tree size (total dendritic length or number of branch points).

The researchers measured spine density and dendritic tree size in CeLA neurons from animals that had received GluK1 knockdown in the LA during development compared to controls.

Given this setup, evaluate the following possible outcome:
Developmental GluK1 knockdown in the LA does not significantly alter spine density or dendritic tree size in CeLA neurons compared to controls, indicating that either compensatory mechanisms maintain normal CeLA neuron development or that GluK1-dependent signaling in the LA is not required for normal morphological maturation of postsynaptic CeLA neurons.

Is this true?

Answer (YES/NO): NO